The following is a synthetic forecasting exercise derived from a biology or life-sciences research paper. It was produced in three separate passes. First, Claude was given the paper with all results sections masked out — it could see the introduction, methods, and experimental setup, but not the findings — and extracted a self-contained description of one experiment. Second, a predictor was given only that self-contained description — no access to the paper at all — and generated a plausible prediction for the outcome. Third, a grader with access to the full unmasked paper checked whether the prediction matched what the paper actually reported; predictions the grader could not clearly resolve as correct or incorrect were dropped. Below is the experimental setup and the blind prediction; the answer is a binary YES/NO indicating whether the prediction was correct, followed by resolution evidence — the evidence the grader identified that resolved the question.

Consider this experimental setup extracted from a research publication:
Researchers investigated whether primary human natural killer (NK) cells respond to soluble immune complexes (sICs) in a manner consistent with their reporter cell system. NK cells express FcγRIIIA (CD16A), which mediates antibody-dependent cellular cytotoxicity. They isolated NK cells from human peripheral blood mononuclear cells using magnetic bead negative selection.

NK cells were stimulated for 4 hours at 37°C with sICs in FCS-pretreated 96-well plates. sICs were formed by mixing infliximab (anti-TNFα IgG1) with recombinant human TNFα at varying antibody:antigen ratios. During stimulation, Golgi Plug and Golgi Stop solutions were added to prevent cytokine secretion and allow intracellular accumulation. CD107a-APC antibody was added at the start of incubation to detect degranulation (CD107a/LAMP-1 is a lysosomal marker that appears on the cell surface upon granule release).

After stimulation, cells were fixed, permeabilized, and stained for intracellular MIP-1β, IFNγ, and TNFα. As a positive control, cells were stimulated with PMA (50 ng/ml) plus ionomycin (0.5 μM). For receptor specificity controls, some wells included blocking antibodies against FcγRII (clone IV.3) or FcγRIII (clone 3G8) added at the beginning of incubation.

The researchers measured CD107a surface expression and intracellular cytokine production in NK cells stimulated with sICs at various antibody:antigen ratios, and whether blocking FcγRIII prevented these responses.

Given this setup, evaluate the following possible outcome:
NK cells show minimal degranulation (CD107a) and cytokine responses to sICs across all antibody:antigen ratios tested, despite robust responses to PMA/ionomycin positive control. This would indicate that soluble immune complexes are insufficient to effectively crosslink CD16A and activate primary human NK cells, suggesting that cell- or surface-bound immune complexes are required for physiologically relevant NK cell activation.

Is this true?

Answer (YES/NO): NO